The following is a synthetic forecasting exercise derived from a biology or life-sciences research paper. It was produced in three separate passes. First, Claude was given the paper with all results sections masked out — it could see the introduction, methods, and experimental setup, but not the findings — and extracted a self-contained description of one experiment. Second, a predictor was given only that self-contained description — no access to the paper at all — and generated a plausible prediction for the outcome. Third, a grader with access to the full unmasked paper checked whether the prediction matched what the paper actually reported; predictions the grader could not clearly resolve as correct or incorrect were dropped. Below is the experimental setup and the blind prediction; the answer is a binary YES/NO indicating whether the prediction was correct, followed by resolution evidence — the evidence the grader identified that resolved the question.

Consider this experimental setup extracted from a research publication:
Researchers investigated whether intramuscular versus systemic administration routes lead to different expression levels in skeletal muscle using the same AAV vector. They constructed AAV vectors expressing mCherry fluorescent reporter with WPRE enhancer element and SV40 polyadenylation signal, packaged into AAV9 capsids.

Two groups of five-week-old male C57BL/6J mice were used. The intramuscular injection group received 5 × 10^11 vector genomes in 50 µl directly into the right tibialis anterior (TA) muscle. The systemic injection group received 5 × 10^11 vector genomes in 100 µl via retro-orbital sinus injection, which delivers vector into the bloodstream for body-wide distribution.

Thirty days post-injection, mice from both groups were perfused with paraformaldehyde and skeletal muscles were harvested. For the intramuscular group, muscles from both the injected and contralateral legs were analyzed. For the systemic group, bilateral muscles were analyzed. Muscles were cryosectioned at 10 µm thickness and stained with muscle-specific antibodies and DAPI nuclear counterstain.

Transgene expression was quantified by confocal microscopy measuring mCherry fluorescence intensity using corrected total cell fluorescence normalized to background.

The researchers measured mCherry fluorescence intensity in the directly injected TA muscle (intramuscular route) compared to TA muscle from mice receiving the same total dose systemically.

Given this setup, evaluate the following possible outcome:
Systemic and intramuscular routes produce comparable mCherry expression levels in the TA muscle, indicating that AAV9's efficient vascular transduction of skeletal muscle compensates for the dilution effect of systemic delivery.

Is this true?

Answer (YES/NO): NO